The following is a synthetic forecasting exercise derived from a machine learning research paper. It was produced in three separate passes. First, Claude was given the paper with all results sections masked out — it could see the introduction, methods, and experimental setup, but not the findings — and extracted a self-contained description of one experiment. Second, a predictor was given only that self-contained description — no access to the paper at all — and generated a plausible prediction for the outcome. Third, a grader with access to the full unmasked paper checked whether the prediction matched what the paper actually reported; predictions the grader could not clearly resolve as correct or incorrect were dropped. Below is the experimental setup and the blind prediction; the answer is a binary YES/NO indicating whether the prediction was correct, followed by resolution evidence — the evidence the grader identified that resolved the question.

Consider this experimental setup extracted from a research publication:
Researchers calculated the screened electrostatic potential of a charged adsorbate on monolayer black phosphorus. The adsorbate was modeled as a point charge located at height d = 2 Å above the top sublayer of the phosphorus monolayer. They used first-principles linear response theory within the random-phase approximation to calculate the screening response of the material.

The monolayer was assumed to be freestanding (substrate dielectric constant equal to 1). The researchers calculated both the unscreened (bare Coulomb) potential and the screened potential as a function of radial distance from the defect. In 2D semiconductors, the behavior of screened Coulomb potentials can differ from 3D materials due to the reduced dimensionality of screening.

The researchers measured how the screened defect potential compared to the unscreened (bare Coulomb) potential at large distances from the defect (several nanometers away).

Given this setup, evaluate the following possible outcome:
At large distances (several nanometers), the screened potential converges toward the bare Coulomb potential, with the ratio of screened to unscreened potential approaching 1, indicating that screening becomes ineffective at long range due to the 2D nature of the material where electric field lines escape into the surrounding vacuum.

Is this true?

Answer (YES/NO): YES